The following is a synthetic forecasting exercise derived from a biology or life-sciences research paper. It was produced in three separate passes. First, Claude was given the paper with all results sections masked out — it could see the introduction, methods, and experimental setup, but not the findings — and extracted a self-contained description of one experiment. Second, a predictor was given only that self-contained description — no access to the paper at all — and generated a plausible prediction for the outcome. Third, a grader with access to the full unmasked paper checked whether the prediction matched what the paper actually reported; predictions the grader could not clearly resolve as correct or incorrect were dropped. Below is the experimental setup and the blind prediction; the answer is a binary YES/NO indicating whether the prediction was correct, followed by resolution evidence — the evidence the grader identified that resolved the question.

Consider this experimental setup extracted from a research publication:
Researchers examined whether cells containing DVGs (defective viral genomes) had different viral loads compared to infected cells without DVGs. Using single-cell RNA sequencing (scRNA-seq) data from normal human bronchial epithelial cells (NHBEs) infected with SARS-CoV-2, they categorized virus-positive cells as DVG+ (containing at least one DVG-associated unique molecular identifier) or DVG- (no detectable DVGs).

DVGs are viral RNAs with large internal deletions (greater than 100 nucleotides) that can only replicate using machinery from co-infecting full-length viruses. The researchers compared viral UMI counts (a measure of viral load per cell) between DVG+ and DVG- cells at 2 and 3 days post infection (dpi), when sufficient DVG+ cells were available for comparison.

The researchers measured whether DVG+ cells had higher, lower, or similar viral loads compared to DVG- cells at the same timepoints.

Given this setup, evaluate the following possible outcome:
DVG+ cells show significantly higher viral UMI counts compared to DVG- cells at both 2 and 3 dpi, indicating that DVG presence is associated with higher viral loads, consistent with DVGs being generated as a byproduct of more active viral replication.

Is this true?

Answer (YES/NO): YES